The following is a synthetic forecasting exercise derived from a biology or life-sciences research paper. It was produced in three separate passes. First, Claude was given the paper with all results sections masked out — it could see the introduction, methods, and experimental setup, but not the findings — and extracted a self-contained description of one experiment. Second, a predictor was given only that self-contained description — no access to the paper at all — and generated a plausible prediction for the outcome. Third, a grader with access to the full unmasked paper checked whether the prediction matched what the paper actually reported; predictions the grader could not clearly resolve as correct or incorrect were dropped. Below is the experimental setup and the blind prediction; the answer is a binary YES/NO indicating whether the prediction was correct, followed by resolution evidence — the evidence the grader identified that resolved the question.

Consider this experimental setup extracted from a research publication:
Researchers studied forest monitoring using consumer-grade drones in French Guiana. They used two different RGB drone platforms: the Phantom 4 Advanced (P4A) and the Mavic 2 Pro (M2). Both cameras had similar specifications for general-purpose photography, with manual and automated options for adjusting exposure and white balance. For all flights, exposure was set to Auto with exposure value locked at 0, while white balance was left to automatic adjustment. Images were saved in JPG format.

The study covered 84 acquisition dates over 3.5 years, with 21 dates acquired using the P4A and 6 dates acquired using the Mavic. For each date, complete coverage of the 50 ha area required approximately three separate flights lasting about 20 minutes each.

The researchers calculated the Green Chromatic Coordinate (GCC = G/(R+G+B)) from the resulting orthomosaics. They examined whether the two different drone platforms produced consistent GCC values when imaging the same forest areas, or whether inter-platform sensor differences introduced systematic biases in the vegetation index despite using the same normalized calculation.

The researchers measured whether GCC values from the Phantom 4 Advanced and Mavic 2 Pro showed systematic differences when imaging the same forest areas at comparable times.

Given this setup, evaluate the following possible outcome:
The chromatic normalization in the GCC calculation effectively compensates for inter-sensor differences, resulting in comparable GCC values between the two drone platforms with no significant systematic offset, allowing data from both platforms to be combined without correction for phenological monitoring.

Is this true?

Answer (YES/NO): NO